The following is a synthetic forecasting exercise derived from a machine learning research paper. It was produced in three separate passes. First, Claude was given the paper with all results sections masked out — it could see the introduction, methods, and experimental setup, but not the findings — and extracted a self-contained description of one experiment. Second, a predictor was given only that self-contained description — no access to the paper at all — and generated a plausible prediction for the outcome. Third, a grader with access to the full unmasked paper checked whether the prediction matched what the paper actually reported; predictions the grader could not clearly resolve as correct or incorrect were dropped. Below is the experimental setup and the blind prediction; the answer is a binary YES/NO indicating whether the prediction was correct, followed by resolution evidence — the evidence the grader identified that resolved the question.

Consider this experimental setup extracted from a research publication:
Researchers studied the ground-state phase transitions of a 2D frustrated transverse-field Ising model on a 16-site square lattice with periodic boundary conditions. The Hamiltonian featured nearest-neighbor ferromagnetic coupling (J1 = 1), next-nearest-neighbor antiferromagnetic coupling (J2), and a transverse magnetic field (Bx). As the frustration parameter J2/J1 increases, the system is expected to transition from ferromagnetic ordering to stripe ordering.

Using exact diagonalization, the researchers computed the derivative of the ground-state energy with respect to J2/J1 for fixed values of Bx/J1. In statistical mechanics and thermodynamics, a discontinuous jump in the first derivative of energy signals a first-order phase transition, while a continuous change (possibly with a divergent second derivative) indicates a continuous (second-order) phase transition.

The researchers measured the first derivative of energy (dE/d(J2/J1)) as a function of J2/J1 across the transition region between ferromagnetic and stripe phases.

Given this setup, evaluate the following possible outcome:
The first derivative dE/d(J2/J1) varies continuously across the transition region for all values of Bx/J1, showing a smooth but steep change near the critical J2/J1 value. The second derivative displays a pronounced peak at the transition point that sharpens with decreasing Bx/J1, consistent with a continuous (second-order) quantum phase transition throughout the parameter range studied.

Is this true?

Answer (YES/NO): NO